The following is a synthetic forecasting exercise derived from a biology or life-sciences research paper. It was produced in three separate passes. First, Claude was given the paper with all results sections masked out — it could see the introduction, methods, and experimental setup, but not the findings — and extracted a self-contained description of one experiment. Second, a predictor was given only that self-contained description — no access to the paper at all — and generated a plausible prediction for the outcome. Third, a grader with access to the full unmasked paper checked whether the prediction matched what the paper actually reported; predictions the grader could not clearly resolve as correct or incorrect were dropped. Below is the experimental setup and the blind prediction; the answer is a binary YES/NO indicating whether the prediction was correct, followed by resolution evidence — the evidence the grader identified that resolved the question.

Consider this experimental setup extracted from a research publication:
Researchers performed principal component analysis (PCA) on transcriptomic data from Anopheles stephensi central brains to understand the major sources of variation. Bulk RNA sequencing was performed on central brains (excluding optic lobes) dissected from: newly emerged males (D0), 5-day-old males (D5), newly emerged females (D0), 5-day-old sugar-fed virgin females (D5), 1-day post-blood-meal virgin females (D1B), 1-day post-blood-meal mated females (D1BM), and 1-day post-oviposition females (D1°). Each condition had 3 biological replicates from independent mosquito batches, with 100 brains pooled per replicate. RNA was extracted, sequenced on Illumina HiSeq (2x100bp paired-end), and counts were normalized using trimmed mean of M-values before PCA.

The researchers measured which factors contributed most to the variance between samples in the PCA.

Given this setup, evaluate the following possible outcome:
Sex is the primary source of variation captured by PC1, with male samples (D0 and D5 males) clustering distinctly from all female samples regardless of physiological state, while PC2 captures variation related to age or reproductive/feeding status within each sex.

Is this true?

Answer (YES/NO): NO